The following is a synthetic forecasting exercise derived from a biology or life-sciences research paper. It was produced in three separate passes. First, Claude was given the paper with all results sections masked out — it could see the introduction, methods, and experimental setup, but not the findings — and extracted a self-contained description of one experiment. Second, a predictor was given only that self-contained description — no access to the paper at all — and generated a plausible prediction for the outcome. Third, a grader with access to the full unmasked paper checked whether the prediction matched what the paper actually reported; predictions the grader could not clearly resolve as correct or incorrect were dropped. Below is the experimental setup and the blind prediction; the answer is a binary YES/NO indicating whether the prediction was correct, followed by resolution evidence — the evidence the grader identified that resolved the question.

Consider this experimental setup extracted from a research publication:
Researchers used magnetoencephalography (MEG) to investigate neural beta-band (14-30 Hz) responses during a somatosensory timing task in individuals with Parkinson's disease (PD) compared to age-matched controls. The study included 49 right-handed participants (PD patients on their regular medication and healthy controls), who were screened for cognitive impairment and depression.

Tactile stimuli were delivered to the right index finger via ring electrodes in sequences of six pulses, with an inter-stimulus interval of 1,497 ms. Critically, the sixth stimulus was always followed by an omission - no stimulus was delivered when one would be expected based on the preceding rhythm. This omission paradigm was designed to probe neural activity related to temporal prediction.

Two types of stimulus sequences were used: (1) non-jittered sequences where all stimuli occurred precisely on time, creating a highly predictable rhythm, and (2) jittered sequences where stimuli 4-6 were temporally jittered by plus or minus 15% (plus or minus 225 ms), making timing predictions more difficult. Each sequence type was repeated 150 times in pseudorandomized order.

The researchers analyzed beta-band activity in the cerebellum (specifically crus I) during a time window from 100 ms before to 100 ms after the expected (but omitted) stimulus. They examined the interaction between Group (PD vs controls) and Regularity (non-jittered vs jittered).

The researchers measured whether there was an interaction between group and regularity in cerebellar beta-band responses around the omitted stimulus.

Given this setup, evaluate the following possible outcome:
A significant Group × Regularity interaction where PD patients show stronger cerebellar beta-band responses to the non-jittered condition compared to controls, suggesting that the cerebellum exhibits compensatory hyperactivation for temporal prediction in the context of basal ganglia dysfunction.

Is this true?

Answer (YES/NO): YES